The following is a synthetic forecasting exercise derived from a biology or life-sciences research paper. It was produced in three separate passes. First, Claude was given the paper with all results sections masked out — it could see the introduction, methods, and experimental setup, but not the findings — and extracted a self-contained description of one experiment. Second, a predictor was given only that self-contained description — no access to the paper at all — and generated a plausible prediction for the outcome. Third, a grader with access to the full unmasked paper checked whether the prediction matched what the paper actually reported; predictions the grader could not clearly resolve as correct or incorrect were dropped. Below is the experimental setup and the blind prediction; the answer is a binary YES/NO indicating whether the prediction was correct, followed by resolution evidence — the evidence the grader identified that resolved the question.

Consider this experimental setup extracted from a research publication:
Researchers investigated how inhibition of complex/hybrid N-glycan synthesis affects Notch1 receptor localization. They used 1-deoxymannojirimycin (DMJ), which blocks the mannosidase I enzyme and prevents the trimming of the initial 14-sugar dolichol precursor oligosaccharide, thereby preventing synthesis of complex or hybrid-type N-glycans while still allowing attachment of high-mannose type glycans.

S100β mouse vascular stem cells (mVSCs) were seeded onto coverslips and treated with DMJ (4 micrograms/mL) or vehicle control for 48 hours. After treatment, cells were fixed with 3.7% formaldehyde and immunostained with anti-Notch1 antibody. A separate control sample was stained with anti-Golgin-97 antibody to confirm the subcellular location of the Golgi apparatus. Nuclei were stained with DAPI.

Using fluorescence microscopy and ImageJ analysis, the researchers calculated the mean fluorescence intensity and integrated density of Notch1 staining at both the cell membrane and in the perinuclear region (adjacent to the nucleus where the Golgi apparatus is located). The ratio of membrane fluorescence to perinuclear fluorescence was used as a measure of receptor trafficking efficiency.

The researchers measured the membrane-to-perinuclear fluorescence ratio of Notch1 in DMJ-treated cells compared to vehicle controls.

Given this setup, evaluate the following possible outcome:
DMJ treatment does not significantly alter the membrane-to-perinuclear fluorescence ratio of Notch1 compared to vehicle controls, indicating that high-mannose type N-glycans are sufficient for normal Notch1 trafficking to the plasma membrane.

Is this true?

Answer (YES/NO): NO